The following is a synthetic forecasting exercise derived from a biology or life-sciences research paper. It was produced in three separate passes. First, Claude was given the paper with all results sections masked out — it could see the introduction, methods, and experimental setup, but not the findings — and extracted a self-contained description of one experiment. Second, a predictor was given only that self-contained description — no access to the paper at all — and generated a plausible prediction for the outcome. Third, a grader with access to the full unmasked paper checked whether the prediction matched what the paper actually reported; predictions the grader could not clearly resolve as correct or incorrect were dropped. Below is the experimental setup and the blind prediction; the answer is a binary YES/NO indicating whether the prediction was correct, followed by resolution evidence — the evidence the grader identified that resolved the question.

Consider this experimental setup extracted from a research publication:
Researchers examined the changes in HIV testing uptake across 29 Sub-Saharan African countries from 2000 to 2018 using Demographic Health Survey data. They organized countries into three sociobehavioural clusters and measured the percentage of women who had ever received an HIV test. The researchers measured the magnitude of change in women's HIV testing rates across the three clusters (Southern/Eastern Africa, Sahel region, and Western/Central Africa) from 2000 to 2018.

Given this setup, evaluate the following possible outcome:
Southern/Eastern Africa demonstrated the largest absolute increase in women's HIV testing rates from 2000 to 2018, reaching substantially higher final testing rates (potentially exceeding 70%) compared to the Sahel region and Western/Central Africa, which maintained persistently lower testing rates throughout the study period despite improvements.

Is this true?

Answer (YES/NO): YES